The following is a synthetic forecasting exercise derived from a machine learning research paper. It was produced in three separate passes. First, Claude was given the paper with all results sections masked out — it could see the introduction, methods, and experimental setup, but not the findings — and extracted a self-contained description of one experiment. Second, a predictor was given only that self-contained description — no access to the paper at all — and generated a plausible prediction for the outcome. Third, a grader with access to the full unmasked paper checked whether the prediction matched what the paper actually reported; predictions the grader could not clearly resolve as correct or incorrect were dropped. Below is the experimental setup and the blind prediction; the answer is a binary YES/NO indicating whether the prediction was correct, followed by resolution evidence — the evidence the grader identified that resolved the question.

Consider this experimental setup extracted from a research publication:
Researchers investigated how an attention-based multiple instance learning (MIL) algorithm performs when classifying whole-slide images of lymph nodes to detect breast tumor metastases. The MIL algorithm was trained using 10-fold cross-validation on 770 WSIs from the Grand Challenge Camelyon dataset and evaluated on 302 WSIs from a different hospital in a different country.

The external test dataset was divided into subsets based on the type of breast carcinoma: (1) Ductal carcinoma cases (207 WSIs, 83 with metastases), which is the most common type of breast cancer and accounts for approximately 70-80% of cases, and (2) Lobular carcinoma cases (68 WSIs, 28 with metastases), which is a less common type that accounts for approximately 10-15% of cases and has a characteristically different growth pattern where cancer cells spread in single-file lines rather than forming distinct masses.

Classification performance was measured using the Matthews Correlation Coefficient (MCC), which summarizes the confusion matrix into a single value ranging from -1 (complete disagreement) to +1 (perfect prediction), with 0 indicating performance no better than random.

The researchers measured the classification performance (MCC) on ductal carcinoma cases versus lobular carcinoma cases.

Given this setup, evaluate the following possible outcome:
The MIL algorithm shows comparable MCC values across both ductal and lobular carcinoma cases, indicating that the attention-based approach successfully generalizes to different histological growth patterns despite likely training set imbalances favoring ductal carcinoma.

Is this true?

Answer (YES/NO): NO